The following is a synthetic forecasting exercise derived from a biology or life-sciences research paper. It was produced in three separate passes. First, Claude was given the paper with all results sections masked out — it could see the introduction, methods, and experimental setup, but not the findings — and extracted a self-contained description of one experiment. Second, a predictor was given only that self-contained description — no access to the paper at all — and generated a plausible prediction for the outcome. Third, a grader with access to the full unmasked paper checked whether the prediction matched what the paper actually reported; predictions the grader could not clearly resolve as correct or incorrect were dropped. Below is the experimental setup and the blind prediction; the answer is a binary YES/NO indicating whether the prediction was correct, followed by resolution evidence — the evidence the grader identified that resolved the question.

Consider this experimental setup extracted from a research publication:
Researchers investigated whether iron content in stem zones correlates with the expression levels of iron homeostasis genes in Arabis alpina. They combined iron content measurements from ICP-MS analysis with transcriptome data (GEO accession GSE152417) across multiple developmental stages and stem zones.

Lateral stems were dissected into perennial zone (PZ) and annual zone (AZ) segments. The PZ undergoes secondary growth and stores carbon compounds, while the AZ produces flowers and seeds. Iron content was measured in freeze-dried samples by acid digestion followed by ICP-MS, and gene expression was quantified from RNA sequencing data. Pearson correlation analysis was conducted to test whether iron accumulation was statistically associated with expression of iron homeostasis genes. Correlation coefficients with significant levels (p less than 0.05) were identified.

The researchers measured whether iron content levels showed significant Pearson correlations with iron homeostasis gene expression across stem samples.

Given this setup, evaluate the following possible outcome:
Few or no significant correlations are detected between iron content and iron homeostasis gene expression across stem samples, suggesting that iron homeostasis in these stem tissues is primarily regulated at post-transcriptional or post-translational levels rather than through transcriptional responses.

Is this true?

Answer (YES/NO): NO